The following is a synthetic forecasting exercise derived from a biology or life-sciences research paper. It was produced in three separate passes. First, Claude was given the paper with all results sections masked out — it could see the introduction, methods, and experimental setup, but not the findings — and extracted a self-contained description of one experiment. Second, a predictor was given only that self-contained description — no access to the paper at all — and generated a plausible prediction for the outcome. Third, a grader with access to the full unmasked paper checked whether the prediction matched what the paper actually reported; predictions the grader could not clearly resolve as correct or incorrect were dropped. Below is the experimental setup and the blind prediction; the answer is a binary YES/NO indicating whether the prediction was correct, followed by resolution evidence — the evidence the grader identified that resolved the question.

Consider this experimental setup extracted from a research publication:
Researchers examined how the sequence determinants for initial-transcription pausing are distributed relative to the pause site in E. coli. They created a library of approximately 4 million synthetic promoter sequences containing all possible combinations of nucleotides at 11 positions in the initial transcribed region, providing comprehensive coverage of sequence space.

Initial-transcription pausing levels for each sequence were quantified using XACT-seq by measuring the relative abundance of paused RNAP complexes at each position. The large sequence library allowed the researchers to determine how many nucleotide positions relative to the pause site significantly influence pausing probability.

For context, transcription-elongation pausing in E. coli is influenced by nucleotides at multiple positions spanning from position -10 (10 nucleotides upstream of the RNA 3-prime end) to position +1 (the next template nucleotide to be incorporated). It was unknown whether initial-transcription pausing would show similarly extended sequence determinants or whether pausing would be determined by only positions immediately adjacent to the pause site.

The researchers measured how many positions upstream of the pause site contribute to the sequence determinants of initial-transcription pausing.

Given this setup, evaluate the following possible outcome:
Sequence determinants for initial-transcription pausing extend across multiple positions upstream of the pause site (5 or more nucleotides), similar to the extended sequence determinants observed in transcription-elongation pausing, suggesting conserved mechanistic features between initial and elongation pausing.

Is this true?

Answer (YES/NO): NO